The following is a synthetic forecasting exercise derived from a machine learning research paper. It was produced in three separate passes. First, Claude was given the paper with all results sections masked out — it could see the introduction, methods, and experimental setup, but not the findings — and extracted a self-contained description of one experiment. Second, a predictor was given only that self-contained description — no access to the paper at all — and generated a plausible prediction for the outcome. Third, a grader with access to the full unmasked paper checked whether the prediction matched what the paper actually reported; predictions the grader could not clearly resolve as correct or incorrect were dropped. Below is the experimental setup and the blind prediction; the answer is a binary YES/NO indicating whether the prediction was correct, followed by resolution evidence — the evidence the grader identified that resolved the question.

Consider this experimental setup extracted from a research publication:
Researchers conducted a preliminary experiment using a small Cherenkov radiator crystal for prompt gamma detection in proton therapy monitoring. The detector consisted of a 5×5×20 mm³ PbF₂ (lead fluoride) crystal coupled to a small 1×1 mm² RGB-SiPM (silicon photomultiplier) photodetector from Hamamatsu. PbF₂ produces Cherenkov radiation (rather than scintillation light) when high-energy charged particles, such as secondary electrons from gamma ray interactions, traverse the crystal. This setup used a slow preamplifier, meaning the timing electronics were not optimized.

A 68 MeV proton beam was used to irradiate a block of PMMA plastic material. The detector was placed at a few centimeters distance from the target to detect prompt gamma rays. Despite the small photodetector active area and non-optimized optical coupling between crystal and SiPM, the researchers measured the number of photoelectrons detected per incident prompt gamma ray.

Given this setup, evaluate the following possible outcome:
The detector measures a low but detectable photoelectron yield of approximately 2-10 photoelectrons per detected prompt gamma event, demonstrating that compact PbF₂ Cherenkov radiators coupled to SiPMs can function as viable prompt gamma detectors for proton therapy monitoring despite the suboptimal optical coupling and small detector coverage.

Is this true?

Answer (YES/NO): YES